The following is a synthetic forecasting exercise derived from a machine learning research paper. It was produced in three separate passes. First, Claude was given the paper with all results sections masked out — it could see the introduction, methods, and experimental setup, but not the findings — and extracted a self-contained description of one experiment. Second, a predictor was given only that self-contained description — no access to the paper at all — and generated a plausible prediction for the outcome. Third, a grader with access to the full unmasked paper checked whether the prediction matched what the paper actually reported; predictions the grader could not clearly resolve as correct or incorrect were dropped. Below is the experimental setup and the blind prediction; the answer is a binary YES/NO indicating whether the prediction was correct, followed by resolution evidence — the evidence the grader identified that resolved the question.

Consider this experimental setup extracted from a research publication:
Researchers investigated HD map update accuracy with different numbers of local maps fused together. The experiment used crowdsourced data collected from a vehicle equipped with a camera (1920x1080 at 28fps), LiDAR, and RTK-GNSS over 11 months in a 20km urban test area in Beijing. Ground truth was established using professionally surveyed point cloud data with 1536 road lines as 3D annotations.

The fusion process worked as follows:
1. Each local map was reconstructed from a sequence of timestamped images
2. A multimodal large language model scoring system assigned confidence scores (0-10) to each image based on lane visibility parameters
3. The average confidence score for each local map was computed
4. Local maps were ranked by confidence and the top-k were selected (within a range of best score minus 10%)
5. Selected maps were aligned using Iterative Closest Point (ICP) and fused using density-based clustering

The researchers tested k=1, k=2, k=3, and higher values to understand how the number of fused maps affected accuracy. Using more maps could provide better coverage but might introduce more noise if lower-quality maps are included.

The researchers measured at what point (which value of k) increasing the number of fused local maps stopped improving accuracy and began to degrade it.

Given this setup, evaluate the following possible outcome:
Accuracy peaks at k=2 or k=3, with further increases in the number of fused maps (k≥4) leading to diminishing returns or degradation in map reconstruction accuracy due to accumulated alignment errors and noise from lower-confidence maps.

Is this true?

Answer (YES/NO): YES